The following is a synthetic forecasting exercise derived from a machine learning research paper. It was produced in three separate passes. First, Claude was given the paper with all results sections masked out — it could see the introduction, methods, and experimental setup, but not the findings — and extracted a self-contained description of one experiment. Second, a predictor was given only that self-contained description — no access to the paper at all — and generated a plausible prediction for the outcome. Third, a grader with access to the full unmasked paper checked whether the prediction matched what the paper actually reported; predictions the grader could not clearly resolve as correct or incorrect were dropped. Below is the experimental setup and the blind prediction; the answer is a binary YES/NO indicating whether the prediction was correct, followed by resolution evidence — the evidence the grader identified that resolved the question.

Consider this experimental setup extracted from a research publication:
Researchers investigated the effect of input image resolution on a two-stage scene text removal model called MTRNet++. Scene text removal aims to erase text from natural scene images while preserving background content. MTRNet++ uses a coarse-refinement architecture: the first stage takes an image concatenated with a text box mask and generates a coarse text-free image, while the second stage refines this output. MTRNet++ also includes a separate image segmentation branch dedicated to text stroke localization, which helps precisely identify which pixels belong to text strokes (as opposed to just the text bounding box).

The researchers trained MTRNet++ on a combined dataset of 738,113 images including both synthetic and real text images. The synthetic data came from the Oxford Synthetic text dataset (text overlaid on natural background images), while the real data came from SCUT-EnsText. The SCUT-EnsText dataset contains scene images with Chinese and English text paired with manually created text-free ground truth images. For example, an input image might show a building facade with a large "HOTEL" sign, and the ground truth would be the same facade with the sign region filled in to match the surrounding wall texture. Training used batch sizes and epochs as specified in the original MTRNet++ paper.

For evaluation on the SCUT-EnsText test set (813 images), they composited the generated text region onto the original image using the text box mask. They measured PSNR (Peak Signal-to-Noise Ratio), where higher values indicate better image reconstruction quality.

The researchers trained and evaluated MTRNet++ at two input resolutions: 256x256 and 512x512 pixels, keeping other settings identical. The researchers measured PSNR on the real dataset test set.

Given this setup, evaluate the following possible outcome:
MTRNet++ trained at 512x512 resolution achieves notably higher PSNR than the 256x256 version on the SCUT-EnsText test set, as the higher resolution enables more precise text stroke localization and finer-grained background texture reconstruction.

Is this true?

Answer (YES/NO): NO